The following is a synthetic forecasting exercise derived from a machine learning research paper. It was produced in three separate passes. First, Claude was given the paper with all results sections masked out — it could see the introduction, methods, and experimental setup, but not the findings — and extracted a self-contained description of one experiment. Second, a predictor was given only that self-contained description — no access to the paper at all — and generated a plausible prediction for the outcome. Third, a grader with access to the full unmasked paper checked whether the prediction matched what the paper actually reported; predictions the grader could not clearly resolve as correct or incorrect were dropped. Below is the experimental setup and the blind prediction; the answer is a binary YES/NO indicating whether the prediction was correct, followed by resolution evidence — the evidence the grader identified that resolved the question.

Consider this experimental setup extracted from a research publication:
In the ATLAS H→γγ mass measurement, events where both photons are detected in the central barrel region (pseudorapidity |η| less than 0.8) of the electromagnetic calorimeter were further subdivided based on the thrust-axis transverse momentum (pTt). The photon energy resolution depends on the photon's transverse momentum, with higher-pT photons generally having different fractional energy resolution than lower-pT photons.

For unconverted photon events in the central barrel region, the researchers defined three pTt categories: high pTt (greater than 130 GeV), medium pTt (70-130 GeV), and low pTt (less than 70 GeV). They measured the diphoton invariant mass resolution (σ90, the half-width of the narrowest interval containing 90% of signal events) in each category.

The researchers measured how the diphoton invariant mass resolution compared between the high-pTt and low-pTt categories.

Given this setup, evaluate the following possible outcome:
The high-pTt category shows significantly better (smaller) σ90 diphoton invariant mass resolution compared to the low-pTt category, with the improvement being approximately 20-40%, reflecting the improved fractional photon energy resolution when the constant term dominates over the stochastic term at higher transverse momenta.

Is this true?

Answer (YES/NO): YES